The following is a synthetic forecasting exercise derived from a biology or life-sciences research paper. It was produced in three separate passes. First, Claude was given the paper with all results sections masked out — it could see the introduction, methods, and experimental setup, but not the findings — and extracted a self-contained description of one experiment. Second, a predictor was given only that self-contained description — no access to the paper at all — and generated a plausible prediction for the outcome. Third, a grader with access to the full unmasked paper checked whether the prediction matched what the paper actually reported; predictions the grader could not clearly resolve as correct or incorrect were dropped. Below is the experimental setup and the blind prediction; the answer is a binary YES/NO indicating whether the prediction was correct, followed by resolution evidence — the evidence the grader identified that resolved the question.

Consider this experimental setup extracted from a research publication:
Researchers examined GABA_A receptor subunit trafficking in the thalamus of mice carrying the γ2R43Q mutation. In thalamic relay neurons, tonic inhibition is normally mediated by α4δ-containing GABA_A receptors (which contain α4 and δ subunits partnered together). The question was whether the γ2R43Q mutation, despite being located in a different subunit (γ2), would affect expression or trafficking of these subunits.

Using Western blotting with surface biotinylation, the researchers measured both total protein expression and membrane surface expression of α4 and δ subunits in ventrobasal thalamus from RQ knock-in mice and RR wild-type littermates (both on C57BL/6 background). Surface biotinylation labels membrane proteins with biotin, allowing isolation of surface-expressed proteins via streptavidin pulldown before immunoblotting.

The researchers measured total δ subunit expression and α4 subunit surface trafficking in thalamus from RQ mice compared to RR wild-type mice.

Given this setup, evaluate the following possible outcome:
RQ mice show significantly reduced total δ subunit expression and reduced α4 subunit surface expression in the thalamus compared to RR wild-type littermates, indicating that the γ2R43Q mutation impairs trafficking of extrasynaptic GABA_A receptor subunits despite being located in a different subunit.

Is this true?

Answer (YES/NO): YES